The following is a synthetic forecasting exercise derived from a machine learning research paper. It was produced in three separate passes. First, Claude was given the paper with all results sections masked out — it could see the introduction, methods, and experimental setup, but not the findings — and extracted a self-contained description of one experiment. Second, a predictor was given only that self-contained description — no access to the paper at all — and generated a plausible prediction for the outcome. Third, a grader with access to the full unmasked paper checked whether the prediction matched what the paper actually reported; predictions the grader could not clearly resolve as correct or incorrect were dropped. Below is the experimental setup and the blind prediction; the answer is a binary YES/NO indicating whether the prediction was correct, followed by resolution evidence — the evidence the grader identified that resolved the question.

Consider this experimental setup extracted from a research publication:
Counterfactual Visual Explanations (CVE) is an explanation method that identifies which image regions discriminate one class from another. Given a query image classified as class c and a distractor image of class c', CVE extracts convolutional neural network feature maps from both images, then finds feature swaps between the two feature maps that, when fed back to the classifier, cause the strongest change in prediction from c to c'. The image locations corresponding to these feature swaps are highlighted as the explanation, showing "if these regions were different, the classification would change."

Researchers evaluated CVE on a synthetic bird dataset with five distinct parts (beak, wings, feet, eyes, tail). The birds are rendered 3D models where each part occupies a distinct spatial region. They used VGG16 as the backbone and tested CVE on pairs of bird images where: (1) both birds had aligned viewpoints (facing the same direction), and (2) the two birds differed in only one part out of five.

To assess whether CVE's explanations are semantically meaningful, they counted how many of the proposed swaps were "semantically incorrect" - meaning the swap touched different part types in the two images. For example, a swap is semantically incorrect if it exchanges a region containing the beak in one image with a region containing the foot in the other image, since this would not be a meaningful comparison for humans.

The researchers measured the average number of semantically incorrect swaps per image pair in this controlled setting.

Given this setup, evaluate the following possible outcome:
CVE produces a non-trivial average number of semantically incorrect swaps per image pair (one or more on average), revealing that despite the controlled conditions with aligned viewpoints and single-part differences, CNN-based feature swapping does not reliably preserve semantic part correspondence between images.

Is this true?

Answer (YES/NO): YES